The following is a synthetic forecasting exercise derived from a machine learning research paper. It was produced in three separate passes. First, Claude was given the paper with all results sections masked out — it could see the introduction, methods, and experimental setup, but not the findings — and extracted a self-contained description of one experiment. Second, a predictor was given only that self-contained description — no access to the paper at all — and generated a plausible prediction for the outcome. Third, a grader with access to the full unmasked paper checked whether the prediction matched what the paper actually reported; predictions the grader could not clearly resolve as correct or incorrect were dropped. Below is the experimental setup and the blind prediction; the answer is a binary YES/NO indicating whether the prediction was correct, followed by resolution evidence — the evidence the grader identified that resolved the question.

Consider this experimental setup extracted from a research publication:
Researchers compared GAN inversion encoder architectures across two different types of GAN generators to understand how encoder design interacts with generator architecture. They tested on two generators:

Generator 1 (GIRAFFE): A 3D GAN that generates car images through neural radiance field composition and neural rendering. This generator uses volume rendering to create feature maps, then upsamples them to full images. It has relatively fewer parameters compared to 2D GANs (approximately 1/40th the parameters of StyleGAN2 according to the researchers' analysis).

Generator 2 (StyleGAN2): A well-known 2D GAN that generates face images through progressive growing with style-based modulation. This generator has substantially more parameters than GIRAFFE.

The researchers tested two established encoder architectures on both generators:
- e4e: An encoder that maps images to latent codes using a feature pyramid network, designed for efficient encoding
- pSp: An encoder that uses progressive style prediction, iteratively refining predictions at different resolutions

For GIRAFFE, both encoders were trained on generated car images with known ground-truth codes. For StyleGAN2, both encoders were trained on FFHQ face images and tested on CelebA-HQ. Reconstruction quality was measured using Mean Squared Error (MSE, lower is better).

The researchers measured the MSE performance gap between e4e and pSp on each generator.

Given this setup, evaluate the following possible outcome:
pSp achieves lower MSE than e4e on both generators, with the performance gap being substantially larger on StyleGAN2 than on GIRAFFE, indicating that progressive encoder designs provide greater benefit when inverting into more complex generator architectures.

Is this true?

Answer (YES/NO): NO